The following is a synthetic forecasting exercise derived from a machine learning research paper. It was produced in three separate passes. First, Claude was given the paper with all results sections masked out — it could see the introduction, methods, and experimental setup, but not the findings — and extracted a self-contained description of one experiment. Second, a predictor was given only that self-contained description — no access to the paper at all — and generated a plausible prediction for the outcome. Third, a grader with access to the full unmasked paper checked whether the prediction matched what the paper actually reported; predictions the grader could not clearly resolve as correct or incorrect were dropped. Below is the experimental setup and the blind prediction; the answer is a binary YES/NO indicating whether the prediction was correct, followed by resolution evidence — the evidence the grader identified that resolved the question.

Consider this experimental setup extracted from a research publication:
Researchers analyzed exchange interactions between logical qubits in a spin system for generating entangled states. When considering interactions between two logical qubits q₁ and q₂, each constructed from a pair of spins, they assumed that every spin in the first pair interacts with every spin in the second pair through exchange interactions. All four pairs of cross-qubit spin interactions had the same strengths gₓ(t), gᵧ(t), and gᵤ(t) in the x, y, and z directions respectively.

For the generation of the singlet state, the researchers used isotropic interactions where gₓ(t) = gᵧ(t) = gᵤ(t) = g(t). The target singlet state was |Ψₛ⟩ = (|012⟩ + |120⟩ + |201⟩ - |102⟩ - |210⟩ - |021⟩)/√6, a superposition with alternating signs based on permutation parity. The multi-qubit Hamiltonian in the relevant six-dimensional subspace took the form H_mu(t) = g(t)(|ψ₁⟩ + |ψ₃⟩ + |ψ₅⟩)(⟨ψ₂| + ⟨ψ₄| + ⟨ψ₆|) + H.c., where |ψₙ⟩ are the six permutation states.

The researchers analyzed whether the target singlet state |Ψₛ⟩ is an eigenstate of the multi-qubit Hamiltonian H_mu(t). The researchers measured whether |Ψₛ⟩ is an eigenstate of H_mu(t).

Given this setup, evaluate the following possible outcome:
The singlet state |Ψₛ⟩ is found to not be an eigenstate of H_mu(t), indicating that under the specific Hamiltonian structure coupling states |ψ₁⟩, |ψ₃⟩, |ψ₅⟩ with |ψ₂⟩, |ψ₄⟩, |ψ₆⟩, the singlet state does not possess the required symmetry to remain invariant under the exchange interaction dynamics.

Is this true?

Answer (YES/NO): NO